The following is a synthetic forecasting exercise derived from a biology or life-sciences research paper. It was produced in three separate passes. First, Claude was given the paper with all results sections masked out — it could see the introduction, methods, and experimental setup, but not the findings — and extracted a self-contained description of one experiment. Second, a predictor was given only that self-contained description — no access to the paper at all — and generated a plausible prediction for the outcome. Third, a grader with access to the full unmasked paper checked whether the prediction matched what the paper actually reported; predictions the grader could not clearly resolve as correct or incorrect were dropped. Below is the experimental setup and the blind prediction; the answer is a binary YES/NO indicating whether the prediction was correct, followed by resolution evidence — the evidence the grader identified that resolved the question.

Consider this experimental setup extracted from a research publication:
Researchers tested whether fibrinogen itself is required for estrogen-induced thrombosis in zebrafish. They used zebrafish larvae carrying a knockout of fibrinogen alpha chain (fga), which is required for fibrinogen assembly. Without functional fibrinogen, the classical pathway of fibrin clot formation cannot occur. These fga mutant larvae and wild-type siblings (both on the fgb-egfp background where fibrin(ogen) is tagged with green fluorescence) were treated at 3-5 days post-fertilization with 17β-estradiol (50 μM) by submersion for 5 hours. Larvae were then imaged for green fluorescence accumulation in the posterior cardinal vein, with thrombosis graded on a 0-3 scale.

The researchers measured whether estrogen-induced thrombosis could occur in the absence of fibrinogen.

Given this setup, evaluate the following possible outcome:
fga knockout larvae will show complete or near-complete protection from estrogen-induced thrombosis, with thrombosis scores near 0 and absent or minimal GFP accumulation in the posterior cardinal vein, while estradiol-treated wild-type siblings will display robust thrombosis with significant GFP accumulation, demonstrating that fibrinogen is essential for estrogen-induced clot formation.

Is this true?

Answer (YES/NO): YES